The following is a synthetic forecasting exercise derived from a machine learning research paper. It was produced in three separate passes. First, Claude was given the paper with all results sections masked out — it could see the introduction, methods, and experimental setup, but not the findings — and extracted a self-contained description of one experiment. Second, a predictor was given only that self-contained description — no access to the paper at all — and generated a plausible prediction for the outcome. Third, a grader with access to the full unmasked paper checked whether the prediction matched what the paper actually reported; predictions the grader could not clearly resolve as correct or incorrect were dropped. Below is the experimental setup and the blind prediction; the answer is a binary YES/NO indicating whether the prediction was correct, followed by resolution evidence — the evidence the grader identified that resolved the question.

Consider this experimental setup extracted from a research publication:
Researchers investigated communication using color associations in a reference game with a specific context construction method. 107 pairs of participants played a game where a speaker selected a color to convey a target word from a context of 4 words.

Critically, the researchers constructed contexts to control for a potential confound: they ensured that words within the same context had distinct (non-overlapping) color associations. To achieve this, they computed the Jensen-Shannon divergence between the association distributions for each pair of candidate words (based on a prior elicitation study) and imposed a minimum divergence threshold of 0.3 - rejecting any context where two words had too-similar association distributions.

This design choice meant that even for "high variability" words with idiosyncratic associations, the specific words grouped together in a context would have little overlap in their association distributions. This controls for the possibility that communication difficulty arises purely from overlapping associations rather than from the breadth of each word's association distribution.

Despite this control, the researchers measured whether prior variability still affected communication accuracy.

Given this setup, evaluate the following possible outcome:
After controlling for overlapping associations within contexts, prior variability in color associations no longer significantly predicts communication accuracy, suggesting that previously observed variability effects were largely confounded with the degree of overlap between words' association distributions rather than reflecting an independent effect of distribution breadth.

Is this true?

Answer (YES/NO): NO